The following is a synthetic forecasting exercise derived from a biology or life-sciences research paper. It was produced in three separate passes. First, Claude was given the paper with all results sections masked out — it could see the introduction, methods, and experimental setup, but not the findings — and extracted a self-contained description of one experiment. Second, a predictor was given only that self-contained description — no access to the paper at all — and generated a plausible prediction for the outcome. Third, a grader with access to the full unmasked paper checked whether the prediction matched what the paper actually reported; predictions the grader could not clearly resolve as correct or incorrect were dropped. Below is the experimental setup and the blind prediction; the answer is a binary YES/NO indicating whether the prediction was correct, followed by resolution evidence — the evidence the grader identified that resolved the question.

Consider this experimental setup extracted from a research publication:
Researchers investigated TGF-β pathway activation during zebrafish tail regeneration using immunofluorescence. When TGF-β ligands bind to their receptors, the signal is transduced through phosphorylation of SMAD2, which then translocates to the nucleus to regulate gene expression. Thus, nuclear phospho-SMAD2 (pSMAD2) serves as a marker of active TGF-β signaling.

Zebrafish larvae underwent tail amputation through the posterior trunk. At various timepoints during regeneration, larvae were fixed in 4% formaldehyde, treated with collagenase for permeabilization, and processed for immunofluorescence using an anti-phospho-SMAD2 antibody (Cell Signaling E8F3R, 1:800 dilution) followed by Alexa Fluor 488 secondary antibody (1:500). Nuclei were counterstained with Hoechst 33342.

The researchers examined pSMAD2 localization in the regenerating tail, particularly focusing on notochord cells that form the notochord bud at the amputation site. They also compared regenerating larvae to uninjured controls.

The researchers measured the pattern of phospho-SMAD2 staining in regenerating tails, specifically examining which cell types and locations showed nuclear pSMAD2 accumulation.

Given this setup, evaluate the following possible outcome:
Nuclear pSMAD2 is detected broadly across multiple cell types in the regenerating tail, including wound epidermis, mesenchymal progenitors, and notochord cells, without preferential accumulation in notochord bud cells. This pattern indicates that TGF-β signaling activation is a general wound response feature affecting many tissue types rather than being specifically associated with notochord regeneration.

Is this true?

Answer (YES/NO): NO